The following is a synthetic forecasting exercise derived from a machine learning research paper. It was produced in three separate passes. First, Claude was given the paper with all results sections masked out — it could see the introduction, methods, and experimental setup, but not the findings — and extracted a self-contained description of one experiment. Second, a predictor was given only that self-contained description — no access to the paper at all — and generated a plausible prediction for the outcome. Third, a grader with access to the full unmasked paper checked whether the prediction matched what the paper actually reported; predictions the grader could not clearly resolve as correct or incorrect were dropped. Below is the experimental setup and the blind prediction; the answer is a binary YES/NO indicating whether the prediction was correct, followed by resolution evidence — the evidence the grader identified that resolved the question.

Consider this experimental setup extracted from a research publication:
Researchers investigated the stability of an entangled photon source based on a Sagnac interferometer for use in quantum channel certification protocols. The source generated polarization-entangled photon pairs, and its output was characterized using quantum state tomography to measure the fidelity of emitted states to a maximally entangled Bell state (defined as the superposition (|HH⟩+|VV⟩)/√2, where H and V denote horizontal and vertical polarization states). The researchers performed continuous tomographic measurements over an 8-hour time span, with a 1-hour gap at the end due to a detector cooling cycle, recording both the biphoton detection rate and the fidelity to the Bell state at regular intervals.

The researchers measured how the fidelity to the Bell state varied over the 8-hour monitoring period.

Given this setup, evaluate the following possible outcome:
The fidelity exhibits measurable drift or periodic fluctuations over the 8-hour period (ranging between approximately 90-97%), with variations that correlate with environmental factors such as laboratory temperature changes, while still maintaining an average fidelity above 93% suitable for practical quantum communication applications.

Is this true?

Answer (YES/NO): NO